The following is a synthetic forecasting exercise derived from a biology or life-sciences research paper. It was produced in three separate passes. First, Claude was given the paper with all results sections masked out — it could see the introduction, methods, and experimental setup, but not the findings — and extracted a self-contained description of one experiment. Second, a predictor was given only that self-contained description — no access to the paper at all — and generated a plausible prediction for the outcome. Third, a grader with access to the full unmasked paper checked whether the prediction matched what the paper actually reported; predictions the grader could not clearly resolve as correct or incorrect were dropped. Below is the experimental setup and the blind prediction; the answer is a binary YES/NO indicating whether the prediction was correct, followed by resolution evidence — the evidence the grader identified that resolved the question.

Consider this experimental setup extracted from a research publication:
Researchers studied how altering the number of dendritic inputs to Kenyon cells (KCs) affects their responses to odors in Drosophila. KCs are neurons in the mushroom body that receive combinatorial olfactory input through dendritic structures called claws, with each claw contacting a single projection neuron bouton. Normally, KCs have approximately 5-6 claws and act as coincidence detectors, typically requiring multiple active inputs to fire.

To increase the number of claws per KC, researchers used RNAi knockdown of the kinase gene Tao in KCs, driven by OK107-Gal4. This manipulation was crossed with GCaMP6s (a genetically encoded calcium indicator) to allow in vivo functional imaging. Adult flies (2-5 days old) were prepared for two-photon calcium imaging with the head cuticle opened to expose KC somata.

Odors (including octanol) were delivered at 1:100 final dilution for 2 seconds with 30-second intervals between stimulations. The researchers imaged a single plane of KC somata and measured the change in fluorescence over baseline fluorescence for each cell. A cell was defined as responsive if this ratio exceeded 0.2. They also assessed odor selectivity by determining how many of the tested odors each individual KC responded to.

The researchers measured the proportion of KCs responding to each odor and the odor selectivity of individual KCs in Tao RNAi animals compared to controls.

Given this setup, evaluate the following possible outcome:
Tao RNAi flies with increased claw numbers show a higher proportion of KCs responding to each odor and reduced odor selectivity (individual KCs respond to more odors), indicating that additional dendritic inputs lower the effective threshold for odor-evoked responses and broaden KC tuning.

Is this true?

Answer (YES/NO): YES